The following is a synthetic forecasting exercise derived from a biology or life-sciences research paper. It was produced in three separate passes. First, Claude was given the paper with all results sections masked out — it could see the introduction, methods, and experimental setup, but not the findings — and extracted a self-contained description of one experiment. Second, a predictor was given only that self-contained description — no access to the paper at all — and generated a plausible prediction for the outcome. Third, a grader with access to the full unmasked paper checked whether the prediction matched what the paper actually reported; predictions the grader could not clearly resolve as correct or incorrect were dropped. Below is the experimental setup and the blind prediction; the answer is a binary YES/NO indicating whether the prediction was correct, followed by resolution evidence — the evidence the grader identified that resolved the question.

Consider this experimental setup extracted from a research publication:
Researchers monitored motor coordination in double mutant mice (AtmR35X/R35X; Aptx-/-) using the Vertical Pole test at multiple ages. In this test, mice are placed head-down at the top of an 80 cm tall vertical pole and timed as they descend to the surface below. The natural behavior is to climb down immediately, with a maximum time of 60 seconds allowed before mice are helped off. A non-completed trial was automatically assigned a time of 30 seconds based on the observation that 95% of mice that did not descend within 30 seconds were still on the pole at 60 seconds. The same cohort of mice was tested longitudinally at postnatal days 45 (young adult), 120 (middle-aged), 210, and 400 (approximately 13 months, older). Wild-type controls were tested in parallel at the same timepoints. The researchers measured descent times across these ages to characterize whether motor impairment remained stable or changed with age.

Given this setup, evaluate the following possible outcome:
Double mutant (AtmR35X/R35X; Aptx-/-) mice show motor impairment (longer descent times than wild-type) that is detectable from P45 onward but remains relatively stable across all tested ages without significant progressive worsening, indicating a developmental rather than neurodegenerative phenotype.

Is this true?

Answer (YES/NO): NO